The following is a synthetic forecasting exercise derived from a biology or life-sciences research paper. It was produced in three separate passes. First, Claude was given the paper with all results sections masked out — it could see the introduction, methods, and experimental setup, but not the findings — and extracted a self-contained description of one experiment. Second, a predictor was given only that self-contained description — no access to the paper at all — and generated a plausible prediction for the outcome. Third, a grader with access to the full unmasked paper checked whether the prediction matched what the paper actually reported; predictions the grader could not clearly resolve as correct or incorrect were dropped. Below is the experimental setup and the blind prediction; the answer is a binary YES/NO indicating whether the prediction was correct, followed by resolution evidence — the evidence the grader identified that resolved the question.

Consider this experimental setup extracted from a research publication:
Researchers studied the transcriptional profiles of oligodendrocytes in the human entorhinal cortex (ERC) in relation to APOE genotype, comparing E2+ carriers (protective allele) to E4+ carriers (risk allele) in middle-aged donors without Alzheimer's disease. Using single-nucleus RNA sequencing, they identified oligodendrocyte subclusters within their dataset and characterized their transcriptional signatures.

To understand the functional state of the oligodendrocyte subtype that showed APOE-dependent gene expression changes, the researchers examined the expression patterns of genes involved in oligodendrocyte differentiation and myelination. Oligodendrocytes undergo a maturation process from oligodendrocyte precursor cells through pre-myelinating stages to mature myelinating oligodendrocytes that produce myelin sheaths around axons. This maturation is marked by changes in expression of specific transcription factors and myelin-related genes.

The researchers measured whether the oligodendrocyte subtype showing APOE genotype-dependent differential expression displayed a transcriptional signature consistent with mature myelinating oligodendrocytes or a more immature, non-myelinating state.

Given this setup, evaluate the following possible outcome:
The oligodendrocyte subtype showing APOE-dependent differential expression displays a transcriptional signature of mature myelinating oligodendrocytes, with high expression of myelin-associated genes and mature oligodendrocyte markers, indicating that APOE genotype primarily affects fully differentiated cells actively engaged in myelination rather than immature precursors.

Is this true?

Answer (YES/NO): NO